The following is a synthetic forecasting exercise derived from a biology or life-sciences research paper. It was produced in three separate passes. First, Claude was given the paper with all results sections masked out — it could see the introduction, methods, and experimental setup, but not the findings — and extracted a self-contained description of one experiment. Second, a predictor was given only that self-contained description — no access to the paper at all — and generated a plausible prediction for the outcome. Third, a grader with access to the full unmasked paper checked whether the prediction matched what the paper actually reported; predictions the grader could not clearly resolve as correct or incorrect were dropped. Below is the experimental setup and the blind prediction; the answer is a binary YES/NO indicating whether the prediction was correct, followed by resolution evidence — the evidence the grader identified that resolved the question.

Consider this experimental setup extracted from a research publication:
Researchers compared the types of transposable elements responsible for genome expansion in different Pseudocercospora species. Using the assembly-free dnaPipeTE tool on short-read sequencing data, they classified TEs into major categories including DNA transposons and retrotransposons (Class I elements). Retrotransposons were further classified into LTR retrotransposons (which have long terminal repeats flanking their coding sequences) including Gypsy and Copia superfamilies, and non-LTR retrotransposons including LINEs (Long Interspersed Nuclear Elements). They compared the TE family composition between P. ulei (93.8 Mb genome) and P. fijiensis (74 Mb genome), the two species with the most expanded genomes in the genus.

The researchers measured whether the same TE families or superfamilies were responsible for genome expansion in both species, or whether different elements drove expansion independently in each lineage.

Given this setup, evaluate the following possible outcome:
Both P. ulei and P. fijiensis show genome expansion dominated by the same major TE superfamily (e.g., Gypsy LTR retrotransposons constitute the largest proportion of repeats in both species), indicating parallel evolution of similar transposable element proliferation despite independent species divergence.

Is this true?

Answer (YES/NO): YES